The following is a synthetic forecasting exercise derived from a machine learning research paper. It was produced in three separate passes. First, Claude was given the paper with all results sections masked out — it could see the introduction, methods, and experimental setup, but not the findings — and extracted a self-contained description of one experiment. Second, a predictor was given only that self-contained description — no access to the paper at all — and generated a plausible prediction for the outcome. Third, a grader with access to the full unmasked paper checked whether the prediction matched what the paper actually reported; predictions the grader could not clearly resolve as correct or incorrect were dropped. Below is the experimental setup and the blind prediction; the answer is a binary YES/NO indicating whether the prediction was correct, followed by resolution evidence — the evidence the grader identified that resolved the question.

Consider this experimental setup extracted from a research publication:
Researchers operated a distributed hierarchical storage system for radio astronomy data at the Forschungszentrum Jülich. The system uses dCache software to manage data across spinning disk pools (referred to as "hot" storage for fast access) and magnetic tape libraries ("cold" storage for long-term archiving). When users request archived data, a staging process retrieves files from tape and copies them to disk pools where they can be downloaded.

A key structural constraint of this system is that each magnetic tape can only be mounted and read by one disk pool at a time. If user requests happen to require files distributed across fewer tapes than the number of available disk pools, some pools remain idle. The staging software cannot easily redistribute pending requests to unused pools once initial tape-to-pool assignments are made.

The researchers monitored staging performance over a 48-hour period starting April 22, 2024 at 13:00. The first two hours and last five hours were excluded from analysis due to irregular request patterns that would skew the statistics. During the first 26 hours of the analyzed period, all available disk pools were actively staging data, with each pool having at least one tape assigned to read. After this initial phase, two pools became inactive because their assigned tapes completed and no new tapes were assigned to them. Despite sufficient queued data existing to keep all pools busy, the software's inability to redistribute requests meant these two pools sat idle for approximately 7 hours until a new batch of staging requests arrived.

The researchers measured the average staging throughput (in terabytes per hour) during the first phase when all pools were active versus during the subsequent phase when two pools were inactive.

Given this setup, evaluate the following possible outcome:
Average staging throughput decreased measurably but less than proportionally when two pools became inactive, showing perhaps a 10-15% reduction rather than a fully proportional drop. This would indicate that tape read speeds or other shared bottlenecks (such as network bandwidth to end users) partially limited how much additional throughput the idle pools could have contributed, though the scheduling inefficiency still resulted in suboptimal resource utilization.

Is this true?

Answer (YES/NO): NO